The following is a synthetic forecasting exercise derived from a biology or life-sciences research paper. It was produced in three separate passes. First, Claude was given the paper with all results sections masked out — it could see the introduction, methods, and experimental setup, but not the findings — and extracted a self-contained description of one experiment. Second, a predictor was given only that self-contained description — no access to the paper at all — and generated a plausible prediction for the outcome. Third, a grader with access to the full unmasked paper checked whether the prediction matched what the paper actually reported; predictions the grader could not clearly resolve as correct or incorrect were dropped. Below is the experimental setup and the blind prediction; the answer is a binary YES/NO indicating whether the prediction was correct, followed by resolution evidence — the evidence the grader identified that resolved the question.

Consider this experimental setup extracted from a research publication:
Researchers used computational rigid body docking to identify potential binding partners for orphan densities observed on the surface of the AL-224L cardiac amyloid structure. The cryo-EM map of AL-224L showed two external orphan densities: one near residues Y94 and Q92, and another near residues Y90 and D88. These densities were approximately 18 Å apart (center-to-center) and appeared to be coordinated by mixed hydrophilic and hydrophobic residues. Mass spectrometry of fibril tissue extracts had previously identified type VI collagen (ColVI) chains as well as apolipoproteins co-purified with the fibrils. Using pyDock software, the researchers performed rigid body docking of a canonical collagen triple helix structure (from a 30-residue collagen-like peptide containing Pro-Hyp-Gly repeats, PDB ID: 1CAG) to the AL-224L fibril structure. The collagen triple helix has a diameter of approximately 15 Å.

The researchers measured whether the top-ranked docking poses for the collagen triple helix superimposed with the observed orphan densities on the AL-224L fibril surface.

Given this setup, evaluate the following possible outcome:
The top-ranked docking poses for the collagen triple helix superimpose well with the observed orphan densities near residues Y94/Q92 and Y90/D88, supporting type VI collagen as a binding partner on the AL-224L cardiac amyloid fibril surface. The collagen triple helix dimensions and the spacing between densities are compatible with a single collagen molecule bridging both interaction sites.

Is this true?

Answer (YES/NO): NO